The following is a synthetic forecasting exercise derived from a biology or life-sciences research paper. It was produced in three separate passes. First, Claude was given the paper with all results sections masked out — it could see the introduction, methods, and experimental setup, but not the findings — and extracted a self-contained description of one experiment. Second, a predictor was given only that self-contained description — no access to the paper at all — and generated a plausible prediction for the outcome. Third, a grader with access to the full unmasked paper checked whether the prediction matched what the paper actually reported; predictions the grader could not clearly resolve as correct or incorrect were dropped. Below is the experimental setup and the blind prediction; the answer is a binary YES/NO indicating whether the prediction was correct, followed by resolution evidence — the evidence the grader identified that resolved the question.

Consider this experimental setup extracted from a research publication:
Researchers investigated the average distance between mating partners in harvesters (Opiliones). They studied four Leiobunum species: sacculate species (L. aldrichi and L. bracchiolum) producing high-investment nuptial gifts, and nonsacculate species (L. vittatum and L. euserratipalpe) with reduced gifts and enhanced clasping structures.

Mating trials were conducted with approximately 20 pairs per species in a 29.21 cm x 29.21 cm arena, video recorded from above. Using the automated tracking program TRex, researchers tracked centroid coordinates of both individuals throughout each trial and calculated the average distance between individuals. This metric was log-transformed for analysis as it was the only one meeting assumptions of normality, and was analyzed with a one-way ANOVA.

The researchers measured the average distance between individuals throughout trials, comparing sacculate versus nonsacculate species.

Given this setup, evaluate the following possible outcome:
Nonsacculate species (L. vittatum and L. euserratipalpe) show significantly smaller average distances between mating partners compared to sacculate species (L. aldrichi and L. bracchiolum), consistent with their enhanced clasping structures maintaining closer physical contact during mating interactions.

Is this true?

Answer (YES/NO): YES